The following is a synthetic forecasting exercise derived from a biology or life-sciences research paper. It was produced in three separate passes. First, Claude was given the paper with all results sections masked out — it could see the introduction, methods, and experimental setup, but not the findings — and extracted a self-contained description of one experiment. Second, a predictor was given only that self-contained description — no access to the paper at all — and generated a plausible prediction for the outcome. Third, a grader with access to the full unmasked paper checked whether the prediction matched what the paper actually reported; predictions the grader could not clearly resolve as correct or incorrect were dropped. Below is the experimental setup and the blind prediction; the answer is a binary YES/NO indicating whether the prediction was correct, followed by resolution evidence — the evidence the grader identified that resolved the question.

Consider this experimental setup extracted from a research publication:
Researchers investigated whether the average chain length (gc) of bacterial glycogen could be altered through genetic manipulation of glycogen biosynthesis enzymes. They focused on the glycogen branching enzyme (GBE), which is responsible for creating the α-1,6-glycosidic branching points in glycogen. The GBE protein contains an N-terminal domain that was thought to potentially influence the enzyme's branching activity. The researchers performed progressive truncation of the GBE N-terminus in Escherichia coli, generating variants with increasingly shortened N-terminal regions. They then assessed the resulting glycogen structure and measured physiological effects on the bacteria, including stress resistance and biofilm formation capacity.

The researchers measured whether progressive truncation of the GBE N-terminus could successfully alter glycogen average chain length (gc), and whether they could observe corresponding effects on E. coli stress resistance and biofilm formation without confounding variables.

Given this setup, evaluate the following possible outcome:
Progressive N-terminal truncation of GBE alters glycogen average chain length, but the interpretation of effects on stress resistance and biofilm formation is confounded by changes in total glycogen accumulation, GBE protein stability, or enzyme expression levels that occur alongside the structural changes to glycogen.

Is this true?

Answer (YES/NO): YES